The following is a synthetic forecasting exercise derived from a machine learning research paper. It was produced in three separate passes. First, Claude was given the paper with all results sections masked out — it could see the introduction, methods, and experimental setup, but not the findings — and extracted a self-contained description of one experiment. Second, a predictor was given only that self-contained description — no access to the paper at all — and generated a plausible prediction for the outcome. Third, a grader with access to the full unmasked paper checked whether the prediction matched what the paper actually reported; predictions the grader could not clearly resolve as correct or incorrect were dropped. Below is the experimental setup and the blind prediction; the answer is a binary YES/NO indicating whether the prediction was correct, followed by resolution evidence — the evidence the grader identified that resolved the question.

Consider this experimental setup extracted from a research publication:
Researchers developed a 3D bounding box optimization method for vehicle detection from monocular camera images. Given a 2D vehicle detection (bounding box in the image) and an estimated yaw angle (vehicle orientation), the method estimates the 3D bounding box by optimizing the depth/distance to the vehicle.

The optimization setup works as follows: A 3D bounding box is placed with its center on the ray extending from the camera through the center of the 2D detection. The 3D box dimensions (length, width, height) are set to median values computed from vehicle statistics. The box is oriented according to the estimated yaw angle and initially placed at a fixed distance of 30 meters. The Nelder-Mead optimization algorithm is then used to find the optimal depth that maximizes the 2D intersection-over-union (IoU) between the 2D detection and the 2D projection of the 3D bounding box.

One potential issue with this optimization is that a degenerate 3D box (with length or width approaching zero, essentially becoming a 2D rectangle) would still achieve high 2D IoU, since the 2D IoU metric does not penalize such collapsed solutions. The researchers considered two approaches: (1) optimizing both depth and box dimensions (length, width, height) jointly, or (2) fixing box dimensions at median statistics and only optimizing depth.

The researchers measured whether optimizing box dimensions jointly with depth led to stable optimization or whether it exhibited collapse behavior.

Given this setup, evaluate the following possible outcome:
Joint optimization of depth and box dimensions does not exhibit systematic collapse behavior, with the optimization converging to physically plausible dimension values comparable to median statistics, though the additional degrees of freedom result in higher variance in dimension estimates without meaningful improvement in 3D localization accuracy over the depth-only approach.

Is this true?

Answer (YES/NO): NO